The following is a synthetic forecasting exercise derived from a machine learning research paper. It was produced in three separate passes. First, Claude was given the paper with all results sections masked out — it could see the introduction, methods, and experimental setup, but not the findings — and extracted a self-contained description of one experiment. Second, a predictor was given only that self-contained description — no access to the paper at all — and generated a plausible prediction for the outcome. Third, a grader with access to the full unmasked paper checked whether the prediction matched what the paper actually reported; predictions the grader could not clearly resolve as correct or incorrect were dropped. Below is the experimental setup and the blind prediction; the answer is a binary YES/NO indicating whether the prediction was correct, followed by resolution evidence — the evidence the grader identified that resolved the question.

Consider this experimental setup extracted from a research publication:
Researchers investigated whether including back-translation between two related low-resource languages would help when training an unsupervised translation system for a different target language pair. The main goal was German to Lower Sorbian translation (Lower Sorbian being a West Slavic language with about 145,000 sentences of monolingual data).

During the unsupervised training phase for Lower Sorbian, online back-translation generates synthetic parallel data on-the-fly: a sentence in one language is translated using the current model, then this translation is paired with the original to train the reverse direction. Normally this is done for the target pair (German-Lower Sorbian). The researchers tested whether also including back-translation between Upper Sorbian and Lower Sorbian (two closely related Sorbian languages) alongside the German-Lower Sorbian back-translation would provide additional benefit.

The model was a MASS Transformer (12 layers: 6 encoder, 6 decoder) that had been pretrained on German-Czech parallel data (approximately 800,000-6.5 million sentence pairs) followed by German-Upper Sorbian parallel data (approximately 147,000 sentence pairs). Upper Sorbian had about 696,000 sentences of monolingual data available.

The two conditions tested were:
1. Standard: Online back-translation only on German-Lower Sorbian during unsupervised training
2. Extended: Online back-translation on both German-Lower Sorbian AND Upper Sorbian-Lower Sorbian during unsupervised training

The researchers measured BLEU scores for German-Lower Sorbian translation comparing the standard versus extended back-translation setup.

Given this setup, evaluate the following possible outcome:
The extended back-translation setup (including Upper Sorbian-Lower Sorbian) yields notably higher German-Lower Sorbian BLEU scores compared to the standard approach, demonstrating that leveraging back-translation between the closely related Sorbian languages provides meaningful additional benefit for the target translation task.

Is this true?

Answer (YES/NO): NO